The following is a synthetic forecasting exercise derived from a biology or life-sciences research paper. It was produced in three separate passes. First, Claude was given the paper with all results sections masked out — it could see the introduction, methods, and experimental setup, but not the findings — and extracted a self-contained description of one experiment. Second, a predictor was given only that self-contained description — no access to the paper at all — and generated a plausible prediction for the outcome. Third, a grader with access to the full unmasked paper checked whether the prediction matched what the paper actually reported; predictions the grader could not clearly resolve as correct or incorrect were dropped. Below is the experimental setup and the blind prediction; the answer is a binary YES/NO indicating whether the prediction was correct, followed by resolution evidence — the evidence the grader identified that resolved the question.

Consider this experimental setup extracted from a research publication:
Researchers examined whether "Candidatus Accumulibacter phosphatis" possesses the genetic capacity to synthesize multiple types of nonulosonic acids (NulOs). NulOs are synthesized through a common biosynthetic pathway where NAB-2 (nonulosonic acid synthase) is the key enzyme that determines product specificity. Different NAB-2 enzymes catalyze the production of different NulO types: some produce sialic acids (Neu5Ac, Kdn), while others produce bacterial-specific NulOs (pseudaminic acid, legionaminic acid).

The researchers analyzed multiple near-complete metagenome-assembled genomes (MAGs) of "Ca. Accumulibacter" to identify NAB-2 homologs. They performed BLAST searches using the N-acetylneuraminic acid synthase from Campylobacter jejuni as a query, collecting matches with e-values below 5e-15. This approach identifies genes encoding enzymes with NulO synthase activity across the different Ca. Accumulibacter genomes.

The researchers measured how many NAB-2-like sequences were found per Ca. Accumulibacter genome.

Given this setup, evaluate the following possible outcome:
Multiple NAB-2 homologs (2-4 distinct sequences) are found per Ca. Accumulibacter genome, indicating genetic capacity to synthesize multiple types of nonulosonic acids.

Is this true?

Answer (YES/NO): NO